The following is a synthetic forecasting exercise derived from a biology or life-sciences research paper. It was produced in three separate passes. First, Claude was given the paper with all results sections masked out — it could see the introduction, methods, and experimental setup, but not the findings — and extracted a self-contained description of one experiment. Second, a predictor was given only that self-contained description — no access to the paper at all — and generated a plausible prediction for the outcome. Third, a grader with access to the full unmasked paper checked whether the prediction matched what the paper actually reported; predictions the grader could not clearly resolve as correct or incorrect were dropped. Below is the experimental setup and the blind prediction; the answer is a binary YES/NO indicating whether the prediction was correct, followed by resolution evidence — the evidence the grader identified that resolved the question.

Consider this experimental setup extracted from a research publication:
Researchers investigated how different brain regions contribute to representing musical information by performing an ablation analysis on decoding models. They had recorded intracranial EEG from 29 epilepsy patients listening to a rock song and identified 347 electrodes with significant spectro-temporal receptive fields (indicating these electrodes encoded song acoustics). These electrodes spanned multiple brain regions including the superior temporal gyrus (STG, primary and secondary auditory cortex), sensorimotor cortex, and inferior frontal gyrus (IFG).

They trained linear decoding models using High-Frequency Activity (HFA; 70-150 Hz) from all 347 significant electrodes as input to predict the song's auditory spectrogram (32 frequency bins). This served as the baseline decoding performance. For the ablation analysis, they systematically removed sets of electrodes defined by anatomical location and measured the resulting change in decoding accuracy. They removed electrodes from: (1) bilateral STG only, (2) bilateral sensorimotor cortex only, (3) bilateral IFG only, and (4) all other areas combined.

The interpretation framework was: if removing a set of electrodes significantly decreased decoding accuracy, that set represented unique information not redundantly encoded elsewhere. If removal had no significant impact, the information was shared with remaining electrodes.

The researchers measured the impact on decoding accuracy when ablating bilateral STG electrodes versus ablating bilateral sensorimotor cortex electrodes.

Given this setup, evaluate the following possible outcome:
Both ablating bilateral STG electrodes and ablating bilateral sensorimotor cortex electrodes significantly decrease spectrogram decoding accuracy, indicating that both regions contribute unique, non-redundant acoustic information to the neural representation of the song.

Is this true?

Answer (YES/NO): NO